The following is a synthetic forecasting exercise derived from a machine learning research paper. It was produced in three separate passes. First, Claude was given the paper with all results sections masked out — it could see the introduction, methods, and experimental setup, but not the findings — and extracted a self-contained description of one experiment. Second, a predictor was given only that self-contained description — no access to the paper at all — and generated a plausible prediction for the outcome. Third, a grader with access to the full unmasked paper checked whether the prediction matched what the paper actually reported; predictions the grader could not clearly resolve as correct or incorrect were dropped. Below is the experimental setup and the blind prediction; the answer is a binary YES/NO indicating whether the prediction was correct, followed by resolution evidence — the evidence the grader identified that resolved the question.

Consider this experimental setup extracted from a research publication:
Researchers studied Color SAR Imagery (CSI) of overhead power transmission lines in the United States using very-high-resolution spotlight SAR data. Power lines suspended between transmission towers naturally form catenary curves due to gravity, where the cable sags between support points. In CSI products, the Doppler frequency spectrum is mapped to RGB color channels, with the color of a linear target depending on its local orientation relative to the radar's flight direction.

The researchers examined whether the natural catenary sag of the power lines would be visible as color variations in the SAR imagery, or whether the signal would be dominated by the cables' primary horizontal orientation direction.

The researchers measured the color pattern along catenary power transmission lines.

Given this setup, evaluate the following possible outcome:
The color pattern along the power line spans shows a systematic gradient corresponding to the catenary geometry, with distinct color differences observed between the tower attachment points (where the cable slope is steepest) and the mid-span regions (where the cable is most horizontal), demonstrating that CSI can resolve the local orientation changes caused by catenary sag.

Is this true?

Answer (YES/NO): YES